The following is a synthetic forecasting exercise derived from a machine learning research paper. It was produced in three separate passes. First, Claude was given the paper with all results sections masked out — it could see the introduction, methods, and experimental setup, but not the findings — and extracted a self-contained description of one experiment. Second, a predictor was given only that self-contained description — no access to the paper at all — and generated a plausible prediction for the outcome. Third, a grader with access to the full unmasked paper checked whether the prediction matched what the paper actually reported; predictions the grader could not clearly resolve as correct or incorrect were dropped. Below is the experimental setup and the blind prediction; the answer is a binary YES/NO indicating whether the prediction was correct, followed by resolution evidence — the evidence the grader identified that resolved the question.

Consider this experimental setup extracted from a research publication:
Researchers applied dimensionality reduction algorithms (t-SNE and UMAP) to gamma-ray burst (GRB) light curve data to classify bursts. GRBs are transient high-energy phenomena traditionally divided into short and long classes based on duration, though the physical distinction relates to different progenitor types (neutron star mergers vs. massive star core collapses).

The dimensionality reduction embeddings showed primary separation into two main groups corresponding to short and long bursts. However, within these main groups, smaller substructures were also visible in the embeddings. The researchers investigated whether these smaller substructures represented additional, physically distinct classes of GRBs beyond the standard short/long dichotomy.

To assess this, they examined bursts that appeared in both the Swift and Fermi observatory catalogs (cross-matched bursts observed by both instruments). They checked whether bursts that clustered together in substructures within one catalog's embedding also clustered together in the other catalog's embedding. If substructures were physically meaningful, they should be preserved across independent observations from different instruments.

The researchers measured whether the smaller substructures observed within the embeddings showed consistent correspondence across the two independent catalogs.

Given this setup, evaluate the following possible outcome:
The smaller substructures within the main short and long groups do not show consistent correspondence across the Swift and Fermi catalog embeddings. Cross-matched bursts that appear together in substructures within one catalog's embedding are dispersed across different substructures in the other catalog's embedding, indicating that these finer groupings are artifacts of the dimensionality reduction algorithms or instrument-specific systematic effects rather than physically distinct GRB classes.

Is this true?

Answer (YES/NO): YES